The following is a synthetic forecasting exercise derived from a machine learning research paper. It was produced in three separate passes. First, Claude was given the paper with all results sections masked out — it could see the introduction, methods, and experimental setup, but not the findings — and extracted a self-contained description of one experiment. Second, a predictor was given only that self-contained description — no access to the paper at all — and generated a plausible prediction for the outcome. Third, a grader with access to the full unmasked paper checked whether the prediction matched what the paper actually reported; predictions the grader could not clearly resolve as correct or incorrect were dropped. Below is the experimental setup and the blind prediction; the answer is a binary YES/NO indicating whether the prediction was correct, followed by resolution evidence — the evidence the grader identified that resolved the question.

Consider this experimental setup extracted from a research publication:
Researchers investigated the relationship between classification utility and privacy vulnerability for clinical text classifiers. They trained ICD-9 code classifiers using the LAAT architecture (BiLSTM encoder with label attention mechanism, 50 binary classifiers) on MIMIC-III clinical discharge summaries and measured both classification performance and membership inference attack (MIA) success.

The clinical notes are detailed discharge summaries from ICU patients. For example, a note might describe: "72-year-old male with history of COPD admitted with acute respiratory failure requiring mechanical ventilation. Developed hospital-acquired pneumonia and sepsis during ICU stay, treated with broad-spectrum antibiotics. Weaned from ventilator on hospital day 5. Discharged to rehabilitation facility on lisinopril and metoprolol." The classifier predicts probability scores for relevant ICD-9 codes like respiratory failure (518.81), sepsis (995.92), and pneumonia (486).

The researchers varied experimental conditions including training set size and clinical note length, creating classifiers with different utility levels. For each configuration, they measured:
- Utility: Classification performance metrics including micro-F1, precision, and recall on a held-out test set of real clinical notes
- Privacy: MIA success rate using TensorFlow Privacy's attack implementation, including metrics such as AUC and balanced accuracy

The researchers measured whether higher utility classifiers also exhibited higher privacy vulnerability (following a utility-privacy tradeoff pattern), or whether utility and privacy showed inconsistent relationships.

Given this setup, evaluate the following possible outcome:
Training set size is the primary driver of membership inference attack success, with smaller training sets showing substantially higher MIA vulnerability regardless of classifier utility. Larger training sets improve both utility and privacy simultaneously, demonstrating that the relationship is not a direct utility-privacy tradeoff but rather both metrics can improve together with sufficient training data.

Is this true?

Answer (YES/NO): NO